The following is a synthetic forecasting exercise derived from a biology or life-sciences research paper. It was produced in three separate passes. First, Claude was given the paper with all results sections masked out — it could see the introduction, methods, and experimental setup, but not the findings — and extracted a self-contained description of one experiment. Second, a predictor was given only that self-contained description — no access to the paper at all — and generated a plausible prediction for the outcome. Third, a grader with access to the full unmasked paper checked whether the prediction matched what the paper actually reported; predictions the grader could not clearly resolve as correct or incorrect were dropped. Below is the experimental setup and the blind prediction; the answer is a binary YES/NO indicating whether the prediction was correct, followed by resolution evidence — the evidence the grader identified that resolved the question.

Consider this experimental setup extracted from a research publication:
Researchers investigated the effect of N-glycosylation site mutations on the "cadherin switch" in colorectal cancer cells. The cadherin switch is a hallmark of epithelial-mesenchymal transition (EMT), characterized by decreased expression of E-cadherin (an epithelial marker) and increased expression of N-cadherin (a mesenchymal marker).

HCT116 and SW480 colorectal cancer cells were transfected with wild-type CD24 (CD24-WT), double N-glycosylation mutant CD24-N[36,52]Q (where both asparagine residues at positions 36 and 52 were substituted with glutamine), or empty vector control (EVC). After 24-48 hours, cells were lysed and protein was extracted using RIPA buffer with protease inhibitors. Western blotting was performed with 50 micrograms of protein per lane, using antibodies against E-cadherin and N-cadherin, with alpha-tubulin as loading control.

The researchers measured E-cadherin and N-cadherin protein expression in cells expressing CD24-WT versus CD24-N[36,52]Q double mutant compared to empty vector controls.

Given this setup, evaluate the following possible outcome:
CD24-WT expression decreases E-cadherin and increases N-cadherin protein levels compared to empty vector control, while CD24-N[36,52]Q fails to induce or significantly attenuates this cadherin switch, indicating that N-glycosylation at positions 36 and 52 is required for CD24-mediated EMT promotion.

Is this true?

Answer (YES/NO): YES